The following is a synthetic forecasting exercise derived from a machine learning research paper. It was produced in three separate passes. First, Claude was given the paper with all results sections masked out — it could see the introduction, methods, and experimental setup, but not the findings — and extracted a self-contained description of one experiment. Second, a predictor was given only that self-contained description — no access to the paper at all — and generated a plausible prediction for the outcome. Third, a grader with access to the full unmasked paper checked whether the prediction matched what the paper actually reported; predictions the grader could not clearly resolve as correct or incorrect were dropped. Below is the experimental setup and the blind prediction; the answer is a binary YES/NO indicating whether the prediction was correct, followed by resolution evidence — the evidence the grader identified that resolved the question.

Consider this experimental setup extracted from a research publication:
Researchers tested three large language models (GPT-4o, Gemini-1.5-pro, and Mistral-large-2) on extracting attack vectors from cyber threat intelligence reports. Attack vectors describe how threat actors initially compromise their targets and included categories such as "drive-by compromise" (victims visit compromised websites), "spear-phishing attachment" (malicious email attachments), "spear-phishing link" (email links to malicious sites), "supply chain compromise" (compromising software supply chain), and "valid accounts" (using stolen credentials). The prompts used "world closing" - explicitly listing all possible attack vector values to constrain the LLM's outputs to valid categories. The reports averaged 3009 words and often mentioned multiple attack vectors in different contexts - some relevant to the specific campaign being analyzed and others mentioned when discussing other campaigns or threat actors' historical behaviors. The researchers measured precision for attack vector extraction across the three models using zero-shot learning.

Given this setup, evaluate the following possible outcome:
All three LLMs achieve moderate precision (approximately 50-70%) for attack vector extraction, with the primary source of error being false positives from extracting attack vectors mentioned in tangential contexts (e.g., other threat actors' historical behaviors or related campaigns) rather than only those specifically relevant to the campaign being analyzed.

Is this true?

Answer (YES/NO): YES